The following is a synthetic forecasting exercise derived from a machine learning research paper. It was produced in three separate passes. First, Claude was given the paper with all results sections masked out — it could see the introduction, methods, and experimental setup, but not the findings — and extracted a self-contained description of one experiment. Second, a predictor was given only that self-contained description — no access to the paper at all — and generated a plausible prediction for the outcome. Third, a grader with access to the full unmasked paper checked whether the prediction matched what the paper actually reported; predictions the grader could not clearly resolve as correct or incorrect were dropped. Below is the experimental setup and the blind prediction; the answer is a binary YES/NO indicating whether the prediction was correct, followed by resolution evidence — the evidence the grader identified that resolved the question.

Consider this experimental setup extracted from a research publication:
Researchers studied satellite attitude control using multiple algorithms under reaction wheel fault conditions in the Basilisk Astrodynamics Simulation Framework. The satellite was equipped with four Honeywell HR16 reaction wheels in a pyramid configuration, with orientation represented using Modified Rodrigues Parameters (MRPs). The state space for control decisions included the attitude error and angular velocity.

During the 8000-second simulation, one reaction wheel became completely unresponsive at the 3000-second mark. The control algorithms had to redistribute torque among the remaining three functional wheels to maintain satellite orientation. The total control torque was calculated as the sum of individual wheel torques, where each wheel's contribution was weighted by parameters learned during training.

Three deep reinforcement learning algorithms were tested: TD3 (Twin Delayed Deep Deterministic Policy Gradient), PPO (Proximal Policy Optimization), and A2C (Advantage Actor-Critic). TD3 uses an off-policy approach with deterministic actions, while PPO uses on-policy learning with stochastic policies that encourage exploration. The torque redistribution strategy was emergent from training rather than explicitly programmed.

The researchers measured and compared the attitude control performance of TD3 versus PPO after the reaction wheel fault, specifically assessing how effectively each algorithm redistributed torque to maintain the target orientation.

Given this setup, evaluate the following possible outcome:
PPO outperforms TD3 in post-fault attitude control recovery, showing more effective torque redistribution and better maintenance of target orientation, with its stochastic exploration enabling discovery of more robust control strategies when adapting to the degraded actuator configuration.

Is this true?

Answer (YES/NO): NO